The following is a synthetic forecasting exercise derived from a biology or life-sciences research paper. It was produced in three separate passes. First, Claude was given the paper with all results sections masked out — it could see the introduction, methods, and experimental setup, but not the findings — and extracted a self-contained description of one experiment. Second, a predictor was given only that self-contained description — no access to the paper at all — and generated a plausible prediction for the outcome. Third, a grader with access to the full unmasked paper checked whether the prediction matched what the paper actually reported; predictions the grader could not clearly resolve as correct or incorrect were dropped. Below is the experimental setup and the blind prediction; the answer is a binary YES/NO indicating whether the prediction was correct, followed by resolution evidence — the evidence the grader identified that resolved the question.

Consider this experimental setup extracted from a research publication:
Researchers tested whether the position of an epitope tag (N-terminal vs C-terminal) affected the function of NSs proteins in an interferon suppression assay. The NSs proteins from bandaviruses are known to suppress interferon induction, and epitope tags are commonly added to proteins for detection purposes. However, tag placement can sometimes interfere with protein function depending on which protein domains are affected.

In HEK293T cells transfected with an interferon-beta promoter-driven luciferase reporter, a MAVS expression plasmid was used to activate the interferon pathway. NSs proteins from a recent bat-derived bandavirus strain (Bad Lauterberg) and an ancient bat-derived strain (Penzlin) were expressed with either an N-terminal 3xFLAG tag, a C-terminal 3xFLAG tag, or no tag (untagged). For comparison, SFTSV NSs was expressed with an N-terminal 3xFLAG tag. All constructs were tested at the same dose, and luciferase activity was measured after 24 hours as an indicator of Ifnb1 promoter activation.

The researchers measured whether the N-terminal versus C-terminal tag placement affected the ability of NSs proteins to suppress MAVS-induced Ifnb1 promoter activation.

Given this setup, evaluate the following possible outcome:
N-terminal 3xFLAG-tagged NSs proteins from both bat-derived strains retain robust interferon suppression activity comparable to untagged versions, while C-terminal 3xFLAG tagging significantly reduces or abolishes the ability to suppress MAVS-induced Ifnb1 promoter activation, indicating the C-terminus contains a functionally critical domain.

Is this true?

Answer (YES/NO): NO